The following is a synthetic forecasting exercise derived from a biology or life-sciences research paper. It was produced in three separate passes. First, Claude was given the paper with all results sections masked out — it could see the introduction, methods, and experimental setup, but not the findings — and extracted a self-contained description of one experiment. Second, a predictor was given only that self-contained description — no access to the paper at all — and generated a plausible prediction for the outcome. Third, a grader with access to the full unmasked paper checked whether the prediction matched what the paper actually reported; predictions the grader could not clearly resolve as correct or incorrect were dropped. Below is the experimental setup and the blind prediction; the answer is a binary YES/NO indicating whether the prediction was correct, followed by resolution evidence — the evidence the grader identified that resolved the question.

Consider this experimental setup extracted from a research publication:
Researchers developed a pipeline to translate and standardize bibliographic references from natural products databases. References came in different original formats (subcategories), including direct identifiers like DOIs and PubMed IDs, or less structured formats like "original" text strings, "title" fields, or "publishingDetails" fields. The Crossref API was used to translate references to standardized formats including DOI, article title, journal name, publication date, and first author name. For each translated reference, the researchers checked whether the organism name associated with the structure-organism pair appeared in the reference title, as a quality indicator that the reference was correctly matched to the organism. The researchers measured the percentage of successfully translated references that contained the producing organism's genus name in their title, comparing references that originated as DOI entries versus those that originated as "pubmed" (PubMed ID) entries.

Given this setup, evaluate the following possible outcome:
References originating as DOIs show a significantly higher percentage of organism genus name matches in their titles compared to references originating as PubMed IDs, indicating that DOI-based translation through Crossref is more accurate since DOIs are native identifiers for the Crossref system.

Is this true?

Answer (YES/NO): YES